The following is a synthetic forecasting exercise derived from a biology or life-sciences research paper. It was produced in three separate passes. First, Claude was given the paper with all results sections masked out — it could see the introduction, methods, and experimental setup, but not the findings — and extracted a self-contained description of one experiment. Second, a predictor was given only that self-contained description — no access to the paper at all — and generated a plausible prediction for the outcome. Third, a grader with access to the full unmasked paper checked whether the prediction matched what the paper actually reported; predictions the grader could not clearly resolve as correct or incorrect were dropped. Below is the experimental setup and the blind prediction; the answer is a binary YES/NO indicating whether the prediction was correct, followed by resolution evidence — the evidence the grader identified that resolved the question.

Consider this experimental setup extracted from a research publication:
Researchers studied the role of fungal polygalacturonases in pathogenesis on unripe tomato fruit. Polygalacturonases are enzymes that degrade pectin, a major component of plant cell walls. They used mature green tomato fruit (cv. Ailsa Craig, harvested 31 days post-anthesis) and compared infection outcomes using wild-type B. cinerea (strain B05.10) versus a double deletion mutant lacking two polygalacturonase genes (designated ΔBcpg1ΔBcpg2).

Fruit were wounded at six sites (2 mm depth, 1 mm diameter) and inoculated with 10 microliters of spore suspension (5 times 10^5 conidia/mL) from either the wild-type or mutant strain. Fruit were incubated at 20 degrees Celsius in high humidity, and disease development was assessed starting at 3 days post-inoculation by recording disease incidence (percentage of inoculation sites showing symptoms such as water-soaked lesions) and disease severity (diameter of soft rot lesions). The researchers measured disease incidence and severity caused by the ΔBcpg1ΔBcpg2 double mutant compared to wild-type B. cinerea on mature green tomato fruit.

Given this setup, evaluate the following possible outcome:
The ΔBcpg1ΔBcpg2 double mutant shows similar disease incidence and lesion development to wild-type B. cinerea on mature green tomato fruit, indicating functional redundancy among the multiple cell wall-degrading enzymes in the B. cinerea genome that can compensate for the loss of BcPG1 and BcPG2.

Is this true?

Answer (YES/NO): NO